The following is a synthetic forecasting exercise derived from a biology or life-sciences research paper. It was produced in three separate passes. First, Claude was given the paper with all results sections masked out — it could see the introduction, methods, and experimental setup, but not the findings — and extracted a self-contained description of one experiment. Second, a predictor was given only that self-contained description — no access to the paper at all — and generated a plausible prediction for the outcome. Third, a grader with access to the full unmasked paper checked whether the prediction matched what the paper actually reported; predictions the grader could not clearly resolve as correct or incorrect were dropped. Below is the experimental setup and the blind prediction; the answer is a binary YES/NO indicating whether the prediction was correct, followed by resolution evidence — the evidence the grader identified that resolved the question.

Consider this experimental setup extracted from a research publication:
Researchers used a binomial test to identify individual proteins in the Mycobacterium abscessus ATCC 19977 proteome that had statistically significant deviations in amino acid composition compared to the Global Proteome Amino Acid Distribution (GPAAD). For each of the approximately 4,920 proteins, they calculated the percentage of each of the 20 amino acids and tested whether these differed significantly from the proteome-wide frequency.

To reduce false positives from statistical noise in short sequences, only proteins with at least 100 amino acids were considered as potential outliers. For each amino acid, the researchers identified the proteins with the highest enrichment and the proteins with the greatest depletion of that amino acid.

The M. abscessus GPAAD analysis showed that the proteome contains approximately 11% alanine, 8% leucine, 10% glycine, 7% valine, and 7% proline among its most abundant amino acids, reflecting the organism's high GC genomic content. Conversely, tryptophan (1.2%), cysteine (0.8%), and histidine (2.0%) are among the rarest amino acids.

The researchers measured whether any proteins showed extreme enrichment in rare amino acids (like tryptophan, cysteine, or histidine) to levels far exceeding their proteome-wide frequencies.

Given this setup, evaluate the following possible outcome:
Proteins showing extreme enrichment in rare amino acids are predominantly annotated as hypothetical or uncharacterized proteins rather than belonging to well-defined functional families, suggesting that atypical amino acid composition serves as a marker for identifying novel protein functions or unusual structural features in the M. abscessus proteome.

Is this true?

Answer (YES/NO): NO